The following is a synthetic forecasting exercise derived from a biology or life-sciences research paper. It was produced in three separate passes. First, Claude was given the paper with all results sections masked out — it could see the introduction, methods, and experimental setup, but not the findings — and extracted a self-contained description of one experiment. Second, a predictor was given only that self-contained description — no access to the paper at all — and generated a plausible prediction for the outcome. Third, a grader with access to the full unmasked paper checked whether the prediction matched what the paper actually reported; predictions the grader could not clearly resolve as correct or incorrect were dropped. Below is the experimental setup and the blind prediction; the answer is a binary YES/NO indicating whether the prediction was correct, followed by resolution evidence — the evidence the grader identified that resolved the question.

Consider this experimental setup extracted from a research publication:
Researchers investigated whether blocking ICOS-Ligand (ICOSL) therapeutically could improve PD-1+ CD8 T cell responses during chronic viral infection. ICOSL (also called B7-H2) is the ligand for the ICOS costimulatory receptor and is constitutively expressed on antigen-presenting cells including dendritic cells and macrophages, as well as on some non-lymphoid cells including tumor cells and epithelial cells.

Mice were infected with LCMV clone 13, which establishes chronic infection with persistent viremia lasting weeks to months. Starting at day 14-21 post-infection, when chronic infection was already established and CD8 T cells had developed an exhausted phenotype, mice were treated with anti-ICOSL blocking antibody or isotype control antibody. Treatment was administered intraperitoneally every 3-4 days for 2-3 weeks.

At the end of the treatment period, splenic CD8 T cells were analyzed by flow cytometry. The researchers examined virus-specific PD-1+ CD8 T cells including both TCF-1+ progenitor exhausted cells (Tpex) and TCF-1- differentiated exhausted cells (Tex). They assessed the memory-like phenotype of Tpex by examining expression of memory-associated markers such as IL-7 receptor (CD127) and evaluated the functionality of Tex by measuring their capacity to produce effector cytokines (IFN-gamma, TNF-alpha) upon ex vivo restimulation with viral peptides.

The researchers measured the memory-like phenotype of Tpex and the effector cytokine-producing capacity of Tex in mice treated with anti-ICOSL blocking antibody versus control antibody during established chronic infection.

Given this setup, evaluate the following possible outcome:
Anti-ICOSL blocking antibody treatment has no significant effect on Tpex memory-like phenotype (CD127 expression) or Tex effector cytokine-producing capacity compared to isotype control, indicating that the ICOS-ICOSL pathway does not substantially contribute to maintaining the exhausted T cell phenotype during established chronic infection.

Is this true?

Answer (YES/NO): NO